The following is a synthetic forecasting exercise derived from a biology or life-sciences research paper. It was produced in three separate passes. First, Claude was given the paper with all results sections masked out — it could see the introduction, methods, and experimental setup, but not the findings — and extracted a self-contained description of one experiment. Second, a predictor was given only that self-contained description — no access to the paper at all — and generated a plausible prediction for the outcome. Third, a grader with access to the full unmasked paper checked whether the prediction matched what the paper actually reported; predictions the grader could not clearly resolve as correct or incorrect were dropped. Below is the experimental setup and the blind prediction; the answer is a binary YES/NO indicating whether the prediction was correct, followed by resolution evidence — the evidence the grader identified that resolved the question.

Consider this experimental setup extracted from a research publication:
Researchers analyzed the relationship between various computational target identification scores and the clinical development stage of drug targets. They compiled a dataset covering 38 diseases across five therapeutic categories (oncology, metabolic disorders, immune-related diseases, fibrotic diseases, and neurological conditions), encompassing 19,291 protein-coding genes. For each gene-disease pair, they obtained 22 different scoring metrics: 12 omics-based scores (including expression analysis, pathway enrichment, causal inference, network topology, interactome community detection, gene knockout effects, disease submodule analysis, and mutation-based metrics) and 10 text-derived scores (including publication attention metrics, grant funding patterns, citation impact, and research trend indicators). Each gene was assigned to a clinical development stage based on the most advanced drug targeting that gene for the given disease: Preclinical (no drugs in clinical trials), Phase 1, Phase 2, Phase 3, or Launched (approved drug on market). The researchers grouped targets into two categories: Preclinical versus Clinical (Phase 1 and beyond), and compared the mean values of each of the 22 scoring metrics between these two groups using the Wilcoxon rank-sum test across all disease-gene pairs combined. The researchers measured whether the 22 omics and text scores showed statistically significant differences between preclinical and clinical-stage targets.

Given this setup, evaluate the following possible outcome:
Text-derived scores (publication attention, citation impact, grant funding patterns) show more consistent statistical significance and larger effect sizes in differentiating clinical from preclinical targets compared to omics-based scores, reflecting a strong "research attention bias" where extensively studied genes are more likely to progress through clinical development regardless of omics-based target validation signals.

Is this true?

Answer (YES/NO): NO